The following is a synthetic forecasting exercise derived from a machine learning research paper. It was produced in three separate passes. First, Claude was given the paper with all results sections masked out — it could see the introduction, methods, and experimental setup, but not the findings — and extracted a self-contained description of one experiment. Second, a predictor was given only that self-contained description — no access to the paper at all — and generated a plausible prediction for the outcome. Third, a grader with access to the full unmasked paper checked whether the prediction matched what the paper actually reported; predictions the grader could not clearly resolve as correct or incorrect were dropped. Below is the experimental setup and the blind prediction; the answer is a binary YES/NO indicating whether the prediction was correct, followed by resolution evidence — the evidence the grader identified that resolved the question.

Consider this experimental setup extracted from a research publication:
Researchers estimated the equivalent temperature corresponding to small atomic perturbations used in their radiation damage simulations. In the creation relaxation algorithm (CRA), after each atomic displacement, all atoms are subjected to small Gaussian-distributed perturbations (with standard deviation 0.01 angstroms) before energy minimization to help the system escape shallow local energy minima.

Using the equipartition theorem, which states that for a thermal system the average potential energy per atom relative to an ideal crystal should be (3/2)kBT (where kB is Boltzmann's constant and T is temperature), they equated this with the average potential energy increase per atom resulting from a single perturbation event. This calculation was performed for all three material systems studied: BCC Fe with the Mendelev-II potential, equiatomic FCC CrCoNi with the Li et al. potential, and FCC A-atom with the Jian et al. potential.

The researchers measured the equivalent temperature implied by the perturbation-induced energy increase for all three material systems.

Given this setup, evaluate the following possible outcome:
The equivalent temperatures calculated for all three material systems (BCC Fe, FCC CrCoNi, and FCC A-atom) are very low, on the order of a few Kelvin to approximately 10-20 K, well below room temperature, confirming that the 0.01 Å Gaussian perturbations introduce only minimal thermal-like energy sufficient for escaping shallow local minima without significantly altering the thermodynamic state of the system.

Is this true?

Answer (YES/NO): NO